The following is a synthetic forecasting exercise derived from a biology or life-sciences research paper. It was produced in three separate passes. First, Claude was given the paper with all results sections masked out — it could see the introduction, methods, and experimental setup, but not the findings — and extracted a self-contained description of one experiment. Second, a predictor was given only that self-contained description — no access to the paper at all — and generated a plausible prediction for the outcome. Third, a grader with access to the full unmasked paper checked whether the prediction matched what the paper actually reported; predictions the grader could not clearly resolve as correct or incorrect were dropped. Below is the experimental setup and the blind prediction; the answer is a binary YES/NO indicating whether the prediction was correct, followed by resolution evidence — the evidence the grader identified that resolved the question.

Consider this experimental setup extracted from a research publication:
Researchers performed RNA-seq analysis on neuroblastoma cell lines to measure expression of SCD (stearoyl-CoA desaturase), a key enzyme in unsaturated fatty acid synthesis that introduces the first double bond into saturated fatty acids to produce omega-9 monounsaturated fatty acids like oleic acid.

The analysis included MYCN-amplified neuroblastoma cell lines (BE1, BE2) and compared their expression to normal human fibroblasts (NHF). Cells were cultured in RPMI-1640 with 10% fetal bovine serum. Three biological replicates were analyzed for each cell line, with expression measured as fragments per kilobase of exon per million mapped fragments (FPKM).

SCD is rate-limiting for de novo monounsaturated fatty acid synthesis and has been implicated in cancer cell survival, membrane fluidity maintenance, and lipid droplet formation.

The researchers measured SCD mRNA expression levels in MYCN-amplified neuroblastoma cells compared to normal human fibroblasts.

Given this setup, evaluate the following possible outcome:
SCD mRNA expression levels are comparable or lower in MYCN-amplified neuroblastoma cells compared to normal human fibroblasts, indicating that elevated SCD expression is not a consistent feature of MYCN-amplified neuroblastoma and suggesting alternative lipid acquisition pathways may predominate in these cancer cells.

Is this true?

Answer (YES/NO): NO